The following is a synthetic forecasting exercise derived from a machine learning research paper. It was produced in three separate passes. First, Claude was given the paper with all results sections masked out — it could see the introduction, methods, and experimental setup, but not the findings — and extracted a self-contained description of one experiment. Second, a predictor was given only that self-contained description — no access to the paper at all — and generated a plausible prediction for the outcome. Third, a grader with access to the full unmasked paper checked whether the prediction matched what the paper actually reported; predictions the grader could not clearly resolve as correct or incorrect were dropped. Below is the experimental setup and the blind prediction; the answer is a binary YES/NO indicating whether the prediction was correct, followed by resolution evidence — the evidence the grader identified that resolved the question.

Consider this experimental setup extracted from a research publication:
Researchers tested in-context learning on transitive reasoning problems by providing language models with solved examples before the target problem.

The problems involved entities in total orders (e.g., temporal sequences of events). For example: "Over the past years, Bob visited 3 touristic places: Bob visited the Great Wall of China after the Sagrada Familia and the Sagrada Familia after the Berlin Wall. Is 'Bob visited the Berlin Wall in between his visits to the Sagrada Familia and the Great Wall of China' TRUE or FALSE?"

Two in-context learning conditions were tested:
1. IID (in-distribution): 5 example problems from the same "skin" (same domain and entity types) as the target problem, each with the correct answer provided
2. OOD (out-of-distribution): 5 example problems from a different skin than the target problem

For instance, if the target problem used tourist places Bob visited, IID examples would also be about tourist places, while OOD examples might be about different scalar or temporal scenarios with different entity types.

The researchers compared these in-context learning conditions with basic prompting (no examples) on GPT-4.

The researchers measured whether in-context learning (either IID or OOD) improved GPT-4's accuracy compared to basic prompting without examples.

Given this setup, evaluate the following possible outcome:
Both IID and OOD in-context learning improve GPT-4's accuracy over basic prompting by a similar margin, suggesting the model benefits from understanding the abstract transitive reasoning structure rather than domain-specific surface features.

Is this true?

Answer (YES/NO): NO